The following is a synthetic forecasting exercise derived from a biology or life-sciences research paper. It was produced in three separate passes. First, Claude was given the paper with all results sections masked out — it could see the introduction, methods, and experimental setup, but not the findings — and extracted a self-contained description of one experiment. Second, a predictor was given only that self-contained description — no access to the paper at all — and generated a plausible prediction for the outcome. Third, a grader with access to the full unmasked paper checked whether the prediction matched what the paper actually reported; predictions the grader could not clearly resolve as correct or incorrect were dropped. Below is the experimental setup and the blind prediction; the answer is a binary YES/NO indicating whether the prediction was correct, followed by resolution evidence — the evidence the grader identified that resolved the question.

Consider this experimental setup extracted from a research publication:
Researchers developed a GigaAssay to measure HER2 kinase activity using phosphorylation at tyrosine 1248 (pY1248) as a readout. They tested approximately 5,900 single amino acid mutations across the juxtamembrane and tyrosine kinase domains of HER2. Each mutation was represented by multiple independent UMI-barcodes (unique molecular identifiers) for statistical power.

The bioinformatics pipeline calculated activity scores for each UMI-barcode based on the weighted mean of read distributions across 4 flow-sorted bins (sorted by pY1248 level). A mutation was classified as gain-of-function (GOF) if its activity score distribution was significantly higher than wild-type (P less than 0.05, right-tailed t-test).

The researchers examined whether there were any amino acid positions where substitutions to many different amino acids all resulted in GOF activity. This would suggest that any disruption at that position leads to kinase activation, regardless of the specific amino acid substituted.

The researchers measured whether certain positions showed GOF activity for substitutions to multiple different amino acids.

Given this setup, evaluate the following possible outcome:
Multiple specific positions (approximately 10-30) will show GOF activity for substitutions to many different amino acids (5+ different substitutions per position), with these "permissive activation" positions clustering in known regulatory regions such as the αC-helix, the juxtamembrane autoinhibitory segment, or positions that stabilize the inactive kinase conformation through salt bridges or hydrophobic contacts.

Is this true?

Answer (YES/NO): NO